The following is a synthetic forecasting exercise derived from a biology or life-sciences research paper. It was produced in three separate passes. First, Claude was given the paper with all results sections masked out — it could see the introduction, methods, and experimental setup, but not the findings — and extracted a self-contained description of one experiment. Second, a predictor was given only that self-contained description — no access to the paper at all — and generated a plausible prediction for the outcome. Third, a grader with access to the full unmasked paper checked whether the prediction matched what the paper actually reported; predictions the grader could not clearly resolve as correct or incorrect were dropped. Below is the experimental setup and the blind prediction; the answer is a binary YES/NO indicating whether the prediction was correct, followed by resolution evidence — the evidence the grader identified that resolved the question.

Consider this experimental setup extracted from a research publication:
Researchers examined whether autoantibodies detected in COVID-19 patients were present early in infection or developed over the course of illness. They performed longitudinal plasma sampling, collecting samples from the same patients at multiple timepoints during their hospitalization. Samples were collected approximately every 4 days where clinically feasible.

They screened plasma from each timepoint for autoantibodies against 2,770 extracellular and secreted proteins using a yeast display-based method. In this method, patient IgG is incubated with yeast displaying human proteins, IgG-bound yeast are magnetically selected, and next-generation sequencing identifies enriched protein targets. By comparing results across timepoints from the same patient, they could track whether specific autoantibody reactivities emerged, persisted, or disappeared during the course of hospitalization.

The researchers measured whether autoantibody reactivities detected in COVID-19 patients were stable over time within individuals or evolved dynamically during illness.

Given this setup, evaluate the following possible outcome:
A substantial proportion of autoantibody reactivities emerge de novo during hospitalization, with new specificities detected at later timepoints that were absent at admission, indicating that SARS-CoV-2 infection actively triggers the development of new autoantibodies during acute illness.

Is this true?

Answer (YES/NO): NO